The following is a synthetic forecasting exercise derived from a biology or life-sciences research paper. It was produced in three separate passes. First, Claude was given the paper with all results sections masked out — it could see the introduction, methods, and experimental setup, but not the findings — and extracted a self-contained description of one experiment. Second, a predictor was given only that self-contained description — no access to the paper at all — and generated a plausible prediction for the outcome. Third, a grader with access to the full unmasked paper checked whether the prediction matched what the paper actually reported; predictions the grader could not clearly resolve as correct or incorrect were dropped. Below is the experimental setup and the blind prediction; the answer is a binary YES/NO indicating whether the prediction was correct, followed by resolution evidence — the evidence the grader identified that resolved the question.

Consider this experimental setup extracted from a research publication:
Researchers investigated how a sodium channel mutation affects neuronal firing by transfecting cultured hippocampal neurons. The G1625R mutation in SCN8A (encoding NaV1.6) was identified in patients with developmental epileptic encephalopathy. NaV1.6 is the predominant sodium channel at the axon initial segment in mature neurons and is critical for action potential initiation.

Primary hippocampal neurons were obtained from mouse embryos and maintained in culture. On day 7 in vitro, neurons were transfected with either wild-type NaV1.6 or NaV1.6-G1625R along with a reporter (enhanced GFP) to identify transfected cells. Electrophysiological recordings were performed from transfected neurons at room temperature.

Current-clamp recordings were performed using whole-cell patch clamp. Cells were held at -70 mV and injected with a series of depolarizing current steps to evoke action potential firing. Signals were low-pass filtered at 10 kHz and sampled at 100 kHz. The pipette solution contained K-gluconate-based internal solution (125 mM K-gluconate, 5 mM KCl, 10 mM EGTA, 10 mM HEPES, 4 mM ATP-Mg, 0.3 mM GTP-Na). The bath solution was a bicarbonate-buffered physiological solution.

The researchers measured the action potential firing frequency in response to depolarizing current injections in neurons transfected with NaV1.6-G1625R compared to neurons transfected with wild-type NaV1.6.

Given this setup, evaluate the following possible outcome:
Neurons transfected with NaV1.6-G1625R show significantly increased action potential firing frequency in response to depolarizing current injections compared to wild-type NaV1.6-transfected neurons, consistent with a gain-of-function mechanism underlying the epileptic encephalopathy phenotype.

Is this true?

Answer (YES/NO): NO